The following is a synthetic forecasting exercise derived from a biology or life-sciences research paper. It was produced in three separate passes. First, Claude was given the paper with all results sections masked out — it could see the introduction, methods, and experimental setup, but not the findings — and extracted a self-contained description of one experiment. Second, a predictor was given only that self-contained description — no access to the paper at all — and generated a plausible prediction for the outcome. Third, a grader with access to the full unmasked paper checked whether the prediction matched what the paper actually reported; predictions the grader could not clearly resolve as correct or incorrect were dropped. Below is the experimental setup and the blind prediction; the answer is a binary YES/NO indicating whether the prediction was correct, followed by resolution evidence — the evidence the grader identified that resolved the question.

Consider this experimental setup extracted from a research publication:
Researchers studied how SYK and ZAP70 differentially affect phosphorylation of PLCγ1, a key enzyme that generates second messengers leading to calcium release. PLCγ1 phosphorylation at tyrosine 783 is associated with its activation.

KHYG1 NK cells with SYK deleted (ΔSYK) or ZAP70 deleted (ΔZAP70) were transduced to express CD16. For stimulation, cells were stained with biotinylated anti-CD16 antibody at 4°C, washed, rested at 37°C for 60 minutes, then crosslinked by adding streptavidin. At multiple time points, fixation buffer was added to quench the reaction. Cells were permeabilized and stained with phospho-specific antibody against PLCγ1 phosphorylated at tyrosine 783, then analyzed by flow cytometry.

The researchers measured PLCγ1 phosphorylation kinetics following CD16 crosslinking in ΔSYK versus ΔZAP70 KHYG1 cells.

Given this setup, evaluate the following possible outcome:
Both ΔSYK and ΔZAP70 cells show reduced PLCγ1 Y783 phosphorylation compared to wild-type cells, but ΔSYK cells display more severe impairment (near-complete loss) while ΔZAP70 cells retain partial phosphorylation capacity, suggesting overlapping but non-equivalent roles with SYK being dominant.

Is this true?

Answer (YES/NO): NO